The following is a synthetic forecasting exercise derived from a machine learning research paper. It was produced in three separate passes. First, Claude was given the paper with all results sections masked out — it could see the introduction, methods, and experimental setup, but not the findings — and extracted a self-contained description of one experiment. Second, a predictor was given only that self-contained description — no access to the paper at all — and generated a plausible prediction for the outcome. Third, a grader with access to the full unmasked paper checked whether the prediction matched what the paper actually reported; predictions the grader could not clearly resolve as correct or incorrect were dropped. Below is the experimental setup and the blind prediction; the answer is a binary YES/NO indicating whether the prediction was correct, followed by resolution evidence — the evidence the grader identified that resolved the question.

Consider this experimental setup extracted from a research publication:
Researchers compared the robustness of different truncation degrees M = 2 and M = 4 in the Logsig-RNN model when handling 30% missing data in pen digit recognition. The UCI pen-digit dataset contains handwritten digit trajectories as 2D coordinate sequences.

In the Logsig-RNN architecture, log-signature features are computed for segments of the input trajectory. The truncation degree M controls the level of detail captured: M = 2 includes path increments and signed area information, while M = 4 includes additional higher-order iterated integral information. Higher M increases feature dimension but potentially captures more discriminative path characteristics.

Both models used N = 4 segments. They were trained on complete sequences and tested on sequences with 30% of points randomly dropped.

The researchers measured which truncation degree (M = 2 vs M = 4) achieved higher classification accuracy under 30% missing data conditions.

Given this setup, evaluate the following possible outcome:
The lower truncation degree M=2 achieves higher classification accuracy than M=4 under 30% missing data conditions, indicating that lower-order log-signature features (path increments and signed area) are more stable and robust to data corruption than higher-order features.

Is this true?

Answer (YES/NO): YES